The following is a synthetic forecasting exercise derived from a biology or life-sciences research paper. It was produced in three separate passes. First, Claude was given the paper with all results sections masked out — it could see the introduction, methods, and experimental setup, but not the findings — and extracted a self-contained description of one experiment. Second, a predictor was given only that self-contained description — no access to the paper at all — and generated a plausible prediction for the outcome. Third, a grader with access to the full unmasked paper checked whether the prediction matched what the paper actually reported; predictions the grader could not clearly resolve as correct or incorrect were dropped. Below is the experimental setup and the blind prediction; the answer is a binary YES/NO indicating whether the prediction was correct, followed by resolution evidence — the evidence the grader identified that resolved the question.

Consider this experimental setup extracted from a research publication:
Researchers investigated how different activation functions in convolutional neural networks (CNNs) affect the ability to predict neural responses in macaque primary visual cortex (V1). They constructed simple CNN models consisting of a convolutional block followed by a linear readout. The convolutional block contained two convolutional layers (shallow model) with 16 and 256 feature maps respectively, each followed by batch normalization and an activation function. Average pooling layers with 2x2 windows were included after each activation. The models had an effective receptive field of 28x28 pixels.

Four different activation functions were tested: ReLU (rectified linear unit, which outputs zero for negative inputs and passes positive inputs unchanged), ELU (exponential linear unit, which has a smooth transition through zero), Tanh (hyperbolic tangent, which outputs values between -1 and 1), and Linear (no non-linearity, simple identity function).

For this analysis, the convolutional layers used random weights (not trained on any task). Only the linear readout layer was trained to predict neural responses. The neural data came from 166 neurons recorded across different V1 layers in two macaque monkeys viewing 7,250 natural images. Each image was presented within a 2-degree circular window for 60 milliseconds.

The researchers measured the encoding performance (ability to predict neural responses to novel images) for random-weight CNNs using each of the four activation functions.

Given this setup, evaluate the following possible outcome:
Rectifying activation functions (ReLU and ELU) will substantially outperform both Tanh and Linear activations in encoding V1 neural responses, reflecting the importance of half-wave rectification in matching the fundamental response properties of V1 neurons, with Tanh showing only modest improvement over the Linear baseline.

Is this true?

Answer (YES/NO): NO